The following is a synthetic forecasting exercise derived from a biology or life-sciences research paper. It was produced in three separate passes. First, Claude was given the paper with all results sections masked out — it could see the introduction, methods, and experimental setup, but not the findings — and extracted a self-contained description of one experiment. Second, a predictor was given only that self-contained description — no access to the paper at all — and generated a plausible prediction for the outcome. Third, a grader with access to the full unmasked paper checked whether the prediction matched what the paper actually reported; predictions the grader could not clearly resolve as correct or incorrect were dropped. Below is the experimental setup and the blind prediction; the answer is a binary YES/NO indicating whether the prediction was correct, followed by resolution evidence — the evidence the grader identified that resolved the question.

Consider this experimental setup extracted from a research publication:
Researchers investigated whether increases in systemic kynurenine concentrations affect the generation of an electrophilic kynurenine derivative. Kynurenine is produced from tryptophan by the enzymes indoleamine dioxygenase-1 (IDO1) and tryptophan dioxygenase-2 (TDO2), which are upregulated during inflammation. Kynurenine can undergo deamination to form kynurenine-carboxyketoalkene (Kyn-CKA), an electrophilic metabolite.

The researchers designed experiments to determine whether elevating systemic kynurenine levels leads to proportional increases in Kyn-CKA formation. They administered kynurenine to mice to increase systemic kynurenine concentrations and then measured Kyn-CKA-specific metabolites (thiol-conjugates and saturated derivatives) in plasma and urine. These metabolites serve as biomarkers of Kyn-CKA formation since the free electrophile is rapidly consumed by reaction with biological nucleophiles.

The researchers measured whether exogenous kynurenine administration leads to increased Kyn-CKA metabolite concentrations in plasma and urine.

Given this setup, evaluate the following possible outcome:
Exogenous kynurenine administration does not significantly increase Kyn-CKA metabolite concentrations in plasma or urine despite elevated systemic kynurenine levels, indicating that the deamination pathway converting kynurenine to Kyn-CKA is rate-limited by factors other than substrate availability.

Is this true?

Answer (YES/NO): NO